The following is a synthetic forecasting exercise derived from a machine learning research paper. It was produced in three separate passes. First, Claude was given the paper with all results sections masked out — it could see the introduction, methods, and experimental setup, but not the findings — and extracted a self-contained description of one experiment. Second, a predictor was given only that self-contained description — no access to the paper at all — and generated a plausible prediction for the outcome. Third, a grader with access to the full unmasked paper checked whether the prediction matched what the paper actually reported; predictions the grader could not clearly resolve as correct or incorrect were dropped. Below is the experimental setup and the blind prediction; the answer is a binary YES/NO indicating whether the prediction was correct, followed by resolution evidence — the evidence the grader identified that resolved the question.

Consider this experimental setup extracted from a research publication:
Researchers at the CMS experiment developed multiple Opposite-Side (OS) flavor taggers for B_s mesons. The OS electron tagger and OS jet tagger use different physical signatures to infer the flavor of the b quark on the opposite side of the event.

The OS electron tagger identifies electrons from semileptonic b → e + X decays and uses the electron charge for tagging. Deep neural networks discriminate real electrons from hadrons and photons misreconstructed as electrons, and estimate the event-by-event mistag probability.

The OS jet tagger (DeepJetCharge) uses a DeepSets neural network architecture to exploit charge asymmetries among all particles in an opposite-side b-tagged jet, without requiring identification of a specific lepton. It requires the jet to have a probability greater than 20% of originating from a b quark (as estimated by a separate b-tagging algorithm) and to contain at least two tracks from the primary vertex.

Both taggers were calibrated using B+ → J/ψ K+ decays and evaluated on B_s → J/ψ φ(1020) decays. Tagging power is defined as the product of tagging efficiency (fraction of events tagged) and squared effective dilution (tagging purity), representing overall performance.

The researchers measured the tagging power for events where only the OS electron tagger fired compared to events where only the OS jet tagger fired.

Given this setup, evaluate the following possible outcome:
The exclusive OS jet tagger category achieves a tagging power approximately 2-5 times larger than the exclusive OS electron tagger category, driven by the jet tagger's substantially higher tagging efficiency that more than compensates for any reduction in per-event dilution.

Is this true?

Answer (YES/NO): NO